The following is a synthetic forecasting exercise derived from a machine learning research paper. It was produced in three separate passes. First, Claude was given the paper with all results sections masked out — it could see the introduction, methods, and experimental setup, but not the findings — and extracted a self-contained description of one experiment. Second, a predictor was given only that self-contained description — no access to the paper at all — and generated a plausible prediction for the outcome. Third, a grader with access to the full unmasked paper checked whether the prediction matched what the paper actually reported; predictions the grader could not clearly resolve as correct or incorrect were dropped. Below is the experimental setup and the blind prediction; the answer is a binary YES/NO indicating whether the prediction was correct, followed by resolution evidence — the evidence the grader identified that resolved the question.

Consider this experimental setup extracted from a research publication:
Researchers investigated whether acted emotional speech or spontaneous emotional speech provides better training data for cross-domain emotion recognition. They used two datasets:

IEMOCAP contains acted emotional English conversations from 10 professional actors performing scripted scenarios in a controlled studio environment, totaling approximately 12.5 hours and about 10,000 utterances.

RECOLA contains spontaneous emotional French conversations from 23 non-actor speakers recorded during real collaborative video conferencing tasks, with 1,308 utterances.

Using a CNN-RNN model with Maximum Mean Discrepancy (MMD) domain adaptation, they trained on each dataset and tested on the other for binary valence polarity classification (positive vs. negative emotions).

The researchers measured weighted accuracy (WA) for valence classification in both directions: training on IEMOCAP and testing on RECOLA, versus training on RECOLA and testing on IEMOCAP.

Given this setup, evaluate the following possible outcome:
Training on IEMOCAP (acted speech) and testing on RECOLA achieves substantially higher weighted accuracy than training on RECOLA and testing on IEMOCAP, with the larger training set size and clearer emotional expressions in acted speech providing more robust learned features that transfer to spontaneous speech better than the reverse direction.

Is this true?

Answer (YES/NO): YES